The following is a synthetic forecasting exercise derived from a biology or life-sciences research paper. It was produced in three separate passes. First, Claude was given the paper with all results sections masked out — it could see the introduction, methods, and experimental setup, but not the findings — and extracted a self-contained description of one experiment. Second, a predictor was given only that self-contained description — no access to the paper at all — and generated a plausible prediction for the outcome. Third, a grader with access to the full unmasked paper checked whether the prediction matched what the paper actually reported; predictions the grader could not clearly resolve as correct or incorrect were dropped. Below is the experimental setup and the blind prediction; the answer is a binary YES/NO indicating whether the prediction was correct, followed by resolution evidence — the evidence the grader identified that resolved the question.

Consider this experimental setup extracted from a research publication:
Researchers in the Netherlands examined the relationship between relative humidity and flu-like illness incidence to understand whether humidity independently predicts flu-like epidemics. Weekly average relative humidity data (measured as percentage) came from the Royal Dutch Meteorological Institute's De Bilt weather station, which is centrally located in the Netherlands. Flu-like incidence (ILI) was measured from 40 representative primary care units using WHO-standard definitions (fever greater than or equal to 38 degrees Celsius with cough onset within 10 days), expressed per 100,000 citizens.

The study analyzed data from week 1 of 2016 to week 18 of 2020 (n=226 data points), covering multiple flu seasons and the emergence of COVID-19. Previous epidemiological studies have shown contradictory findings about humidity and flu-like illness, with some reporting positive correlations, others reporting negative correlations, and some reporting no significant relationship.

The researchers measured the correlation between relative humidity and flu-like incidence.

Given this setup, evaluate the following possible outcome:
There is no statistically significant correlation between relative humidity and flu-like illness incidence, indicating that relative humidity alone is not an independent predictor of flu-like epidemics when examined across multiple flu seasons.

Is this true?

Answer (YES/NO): NO